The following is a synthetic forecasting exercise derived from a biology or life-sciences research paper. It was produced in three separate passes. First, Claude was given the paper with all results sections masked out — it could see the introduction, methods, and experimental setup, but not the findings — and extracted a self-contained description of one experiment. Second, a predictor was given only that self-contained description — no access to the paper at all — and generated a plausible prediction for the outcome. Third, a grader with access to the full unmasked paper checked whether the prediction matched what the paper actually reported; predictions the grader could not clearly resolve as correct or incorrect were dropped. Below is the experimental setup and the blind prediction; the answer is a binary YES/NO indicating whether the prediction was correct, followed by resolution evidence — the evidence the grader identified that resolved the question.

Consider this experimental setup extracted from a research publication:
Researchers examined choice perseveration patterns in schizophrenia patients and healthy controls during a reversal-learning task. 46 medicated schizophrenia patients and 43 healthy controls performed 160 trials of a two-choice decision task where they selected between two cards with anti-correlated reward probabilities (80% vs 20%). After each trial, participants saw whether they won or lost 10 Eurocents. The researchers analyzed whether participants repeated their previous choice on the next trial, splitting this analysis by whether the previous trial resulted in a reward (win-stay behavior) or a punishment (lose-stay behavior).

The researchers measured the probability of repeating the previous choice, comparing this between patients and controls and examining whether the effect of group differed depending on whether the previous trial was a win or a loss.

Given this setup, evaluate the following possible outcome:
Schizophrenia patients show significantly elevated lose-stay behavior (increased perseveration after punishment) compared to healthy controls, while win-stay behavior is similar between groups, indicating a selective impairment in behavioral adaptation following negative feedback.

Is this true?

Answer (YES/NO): NO